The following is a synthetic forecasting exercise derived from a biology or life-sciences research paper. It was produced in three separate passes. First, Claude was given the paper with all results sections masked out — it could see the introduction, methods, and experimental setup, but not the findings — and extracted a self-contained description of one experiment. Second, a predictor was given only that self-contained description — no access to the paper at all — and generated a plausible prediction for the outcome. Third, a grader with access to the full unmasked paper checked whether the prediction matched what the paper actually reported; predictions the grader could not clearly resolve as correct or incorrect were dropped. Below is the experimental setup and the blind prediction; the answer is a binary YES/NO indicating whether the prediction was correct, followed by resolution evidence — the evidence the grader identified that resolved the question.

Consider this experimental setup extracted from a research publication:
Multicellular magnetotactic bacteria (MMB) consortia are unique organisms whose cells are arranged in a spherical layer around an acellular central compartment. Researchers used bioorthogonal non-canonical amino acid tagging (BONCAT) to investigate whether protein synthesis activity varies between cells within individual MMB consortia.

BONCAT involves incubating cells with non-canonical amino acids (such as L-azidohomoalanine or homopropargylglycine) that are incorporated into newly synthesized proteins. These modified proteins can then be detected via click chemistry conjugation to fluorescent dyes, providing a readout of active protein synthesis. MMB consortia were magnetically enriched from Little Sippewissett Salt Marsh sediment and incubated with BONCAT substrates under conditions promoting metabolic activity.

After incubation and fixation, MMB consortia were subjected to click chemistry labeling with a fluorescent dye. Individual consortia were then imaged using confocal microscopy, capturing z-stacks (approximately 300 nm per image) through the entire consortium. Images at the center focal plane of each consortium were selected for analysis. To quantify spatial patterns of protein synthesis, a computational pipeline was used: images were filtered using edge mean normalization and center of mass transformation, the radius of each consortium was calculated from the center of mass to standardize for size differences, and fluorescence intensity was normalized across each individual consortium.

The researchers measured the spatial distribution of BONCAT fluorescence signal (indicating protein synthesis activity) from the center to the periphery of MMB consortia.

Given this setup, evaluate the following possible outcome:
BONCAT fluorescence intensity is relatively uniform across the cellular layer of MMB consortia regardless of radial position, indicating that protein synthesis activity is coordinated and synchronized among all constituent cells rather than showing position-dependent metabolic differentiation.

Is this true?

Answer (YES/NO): NO